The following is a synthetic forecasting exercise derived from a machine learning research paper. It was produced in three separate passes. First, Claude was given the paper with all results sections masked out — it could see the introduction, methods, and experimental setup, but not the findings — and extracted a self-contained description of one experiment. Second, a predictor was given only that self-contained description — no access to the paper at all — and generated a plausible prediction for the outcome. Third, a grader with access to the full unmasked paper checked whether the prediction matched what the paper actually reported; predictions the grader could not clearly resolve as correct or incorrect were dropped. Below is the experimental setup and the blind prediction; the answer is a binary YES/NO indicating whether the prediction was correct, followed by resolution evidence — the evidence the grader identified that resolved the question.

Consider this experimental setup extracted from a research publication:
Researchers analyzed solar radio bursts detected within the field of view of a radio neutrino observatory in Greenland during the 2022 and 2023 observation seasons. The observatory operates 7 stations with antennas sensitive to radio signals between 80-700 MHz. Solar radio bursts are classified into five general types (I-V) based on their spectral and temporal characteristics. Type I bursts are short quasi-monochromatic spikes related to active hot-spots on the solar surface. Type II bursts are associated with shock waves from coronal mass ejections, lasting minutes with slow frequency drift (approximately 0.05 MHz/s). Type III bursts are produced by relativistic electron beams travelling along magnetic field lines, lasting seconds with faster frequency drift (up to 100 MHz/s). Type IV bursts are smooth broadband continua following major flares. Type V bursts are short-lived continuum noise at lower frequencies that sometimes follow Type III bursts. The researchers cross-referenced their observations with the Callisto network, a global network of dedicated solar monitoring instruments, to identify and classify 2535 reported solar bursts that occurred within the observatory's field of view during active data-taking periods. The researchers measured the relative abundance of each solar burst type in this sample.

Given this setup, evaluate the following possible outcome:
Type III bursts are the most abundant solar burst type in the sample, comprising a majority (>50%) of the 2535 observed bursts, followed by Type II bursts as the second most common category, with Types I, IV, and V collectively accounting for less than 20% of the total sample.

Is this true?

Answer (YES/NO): YES